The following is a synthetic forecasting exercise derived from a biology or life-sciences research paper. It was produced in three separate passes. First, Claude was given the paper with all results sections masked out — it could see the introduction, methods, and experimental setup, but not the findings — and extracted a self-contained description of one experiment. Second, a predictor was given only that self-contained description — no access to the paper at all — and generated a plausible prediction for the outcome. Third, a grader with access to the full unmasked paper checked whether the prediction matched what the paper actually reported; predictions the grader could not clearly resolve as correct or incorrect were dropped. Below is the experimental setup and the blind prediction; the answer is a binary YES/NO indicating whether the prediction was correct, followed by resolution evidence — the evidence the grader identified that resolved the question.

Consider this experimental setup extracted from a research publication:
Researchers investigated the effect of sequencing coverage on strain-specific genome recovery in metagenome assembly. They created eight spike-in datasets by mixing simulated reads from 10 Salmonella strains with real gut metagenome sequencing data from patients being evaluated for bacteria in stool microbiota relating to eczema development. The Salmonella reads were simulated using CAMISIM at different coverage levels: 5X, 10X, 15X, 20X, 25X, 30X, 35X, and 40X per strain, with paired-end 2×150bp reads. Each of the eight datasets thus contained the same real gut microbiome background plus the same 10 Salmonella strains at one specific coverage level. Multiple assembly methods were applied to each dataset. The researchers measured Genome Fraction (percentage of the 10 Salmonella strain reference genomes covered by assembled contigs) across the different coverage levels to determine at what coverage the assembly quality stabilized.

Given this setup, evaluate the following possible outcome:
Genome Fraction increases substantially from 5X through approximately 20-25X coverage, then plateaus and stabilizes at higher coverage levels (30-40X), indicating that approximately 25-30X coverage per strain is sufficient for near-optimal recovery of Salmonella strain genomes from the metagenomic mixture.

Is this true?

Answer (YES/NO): NO